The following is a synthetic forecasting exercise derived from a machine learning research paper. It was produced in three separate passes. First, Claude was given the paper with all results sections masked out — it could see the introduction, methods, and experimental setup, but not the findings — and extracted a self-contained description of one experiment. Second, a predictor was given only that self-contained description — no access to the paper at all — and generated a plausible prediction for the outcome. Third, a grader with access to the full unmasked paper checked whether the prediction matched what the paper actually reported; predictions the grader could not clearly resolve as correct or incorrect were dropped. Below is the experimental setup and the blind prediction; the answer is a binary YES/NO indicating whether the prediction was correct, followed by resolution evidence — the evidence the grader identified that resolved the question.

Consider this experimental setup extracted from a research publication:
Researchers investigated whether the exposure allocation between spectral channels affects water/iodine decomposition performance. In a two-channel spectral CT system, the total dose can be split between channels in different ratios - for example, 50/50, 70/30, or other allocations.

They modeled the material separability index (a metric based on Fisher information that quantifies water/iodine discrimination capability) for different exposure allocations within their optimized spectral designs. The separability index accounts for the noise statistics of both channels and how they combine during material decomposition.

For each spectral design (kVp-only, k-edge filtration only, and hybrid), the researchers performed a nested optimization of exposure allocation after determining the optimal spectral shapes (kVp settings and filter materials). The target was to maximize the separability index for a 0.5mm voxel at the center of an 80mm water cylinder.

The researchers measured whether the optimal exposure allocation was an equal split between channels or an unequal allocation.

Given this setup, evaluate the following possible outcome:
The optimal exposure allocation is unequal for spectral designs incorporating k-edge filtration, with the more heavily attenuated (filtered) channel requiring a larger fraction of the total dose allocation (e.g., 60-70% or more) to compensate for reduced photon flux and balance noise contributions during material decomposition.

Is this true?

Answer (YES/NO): NO